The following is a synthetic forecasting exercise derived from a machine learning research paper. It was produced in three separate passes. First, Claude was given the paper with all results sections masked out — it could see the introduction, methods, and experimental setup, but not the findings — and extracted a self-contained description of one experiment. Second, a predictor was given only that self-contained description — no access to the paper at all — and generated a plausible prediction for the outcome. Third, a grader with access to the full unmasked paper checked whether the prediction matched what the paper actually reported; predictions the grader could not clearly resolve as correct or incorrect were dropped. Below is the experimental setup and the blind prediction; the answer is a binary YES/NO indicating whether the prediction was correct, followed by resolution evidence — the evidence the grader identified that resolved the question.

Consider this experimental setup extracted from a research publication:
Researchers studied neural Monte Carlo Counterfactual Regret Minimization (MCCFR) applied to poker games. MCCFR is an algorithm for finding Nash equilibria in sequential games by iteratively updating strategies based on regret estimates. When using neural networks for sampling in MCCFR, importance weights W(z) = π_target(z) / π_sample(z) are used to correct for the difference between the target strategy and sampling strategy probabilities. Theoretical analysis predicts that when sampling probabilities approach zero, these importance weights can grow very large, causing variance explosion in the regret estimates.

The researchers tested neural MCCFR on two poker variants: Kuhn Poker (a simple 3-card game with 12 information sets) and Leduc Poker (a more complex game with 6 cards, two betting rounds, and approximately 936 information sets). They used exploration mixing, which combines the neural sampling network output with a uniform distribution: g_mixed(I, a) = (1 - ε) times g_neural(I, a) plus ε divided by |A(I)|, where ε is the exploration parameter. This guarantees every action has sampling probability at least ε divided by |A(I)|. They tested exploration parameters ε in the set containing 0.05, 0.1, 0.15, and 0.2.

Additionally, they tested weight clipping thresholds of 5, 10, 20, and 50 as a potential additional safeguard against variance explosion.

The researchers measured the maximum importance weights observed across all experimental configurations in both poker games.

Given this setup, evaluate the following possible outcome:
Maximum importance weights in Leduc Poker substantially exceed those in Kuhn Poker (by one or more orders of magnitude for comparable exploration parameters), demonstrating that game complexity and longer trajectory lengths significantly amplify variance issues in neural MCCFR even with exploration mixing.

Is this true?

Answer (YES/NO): NO